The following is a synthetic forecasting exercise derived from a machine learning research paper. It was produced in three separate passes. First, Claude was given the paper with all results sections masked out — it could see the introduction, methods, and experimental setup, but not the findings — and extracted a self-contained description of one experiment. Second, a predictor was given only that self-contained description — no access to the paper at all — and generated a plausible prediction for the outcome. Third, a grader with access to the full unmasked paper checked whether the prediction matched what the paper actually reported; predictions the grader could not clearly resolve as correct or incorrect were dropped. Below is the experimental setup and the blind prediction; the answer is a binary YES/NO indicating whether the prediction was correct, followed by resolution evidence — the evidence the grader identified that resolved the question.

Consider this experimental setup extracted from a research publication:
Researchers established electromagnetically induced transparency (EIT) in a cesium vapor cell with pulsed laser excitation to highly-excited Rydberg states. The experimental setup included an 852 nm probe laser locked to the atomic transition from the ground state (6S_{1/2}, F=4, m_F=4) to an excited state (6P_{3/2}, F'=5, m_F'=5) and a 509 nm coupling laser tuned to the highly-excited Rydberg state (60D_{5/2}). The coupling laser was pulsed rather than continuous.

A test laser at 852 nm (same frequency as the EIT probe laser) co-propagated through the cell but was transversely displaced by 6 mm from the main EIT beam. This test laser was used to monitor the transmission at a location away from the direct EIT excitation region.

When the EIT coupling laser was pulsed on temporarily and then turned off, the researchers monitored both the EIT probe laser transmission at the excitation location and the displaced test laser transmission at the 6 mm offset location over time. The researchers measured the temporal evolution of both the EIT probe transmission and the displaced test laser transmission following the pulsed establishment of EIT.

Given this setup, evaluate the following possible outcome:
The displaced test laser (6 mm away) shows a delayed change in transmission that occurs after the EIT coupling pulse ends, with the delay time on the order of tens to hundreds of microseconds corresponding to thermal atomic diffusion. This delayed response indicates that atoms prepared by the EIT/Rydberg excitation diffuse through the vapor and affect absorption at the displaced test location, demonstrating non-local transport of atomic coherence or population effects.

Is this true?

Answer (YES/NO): NO